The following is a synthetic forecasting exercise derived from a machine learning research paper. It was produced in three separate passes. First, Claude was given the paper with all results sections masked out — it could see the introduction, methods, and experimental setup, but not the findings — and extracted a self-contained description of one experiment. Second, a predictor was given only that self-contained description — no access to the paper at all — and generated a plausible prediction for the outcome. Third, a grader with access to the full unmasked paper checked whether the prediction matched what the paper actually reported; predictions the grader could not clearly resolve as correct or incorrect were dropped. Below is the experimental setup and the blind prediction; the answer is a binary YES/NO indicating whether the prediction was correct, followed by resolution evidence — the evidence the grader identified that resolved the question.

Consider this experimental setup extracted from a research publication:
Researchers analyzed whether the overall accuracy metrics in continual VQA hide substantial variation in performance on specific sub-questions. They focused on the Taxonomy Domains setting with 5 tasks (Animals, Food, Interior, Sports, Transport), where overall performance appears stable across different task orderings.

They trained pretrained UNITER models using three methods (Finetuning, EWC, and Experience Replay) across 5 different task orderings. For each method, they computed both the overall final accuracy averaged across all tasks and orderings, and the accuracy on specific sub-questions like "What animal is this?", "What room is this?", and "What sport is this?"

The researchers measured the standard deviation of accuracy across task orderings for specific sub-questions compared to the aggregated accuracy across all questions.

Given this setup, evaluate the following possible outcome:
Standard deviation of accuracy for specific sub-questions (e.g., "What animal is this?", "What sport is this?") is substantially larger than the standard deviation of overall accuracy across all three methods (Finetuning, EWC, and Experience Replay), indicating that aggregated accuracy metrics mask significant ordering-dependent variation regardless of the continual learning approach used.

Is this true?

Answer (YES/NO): YES